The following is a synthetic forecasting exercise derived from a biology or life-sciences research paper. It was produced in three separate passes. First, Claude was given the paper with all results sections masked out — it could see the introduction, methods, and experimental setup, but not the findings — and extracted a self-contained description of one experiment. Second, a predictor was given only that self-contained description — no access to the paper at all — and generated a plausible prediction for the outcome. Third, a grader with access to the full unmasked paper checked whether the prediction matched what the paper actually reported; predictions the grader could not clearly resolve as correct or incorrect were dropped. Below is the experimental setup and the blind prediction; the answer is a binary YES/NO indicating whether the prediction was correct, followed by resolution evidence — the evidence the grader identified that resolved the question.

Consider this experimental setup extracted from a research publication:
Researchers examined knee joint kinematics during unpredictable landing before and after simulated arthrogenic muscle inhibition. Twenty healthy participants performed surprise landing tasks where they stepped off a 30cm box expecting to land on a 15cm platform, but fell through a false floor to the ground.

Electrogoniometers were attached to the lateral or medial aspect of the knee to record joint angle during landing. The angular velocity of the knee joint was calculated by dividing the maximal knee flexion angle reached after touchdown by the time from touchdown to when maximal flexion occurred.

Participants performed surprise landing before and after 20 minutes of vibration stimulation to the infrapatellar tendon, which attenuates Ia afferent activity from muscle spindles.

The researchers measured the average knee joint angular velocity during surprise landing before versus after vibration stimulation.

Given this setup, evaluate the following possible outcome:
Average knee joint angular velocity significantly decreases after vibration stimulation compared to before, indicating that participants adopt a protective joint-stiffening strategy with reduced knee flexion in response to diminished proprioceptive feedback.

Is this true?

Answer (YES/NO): NO